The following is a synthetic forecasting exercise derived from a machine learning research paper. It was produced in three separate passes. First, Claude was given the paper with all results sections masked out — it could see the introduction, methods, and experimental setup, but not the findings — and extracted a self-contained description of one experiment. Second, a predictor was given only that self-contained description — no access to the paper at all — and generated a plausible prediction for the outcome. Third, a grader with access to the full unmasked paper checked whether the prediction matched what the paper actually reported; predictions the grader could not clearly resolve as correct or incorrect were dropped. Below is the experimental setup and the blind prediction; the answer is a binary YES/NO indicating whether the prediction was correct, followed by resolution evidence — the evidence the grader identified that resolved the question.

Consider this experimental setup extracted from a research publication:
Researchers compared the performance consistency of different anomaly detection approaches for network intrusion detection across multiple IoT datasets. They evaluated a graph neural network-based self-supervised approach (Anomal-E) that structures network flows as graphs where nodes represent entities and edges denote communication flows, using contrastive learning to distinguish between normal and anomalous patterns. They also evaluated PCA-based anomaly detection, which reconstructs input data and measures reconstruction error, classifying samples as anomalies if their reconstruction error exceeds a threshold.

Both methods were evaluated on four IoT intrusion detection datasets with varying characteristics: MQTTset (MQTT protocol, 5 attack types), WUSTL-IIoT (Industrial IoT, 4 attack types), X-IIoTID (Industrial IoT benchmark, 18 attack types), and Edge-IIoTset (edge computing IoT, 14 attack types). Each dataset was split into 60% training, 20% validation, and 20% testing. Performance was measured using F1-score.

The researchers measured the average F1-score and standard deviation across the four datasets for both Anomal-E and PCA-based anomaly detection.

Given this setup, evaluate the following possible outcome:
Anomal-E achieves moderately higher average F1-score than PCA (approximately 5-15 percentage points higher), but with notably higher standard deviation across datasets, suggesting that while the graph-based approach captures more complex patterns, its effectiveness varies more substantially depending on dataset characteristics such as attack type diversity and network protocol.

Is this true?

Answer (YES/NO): NO